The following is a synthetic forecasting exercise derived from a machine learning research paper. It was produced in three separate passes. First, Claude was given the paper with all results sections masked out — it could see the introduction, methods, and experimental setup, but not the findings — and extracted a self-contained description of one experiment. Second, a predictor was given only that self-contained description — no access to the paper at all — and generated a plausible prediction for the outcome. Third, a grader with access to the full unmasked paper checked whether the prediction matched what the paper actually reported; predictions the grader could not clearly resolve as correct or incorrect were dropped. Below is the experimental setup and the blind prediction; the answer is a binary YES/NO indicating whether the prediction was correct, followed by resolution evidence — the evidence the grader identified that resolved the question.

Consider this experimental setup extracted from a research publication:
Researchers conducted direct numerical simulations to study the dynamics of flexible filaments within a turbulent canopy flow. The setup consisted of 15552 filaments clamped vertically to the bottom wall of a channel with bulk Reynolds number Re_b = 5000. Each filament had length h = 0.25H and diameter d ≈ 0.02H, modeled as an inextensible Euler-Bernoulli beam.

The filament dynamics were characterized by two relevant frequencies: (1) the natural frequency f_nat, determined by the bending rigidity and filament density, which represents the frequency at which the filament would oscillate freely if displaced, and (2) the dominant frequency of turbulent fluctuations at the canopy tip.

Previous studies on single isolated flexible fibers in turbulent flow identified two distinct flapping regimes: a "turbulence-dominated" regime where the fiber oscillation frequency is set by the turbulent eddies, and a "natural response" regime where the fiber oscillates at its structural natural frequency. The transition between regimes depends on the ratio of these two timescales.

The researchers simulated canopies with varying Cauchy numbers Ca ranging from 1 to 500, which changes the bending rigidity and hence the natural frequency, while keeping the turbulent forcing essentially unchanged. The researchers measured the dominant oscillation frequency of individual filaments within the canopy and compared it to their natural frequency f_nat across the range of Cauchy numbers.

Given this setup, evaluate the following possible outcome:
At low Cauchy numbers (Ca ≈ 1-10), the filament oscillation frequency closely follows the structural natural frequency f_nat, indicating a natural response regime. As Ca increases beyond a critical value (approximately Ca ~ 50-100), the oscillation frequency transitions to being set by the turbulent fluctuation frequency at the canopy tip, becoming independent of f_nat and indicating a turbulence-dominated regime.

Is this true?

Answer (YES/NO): YES